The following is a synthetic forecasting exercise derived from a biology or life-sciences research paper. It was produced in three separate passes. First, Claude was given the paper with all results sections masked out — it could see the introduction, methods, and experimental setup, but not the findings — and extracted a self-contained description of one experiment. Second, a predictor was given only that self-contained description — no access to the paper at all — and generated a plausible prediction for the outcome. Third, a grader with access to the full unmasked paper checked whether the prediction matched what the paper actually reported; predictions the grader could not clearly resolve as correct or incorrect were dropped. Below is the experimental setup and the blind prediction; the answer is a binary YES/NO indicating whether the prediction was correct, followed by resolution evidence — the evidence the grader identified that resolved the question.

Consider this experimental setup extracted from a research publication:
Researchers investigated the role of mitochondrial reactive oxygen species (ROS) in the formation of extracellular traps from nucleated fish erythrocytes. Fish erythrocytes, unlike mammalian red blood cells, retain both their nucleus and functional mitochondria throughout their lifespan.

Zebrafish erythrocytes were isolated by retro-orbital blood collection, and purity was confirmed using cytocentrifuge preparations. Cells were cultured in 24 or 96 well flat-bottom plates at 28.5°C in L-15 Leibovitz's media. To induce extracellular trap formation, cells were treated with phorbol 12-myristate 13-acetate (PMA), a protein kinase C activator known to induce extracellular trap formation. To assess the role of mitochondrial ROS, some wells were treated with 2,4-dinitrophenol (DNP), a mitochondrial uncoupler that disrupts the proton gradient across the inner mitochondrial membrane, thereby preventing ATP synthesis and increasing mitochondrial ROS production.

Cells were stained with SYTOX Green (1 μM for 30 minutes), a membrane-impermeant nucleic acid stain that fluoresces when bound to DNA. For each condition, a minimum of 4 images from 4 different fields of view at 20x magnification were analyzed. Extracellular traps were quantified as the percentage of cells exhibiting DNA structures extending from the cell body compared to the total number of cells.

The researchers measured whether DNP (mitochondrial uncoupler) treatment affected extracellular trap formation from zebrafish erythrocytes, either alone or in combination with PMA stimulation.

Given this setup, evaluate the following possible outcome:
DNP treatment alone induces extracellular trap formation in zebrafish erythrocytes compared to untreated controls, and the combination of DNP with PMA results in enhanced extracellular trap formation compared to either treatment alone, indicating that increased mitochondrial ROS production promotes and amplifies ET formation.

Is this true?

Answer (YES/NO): NO